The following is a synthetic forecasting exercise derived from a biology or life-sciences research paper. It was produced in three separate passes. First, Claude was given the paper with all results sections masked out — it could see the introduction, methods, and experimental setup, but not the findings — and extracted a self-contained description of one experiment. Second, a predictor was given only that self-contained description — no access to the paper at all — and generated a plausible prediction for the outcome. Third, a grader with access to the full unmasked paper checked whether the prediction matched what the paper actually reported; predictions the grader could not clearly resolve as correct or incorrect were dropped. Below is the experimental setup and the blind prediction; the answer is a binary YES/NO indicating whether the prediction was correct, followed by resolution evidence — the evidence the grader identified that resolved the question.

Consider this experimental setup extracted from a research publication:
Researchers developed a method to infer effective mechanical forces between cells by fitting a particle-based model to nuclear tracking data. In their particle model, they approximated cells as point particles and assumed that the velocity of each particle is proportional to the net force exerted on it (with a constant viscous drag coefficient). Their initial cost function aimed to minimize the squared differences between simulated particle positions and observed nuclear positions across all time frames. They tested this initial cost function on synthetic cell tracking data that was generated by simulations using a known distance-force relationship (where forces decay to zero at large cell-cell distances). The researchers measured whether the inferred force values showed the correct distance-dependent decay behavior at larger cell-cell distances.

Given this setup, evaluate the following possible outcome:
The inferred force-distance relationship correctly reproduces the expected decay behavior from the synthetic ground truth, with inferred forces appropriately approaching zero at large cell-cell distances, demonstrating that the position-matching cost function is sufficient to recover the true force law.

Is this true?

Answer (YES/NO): NO